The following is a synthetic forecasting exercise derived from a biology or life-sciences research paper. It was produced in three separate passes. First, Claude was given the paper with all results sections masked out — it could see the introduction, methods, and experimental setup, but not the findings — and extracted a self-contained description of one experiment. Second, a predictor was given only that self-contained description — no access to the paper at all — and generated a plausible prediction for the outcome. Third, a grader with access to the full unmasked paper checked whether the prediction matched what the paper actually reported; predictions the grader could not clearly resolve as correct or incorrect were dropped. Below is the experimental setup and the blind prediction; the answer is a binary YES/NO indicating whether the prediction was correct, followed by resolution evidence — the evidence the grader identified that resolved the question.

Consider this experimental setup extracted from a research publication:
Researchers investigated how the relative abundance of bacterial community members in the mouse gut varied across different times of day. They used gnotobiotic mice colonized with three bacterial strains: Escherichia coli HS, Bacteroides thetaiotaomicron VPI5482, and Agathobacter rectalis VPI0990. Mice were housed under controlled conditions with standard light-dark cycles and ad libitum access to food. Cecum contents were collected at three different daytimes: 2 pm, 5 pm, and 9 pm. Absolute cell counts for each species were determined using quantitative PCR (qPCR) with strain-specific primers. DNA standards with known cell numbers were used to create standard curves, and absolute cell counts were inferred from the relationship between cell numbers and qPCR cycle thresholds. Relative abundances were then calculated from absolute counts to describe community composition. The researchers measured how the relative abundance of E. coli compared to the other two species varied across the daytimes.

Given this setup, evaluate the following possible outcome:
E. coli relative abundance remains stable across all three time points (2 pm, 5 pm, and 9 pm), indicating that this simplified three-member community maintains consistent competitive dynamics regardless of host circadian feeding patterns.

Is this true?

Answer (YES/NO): YES